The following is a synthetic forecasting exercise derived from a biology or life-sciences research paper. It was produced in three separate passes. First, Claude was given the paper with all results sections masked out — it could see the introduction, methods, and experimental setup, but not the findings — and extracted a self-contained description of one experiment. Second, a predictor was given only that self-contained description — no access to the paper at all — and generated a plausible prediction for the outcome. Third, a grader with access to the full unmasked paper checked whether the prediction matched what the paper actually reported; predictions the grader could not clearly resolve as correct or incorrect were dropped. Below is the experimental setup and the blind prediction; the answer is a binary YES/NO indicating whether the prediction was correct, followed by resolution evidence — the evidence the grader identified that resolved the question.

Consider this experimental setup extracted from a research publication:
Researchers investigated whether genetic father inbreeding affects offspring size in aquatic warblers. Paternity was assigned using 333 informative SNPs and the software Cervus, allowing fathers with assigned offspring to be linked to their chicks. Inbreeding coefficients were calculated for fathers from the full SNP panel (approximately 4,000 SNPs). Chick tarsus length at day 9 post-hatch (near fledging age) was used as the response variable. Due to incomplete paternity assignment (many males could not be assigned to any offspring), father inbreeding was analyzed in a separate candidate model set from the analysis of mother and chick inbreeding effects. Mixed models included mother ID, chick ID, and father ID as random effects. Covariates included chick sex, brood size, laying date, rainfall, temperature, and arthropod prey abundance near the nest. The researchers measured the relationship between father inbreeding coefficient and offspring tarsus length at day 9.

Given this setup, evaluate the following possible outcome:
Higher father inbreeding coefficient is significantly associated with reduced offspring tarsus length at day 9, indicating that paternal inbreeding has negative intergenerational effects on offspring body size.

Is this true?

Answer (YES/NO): YES